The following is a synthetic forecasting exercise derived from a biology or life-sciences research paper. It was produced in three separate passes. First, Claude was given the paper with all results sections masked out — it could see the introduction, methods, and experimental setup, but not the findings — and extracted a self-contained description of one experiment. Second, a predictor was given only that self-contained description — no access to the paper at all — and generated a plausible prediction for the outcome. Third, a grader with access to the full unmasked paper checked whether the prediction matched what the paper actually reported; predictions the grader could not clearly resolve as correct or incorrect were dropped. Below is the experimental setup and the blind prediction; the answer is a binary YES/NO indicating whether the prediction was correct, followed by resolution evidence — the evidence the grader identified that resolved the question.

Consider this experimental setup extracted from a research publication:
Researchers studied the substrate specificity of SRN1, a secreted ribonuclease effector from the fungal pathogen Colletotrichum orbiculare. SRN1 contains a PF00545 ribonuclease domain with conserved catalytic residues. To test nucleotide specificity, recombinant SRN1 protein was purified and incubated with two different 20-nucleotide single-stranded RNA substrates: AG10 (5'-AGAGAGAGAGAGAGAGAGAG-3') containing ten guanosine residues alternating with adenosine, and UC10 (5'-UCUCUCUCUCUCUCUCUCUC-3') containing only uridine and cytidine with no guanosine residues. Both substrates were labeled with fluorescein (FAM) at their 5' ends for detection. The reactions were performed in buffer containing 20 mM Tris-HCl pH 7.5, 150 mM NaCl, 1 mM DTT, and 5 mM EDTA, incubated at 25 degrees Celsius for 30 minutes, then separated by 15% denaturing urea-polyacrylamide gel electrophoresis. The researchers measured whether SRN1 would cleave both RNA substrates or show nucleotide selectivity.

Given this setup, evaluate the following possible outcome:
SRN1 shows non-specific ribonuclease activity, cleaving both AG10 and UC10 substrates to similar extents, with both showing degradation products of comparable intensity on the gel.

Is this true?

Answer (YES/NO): NO